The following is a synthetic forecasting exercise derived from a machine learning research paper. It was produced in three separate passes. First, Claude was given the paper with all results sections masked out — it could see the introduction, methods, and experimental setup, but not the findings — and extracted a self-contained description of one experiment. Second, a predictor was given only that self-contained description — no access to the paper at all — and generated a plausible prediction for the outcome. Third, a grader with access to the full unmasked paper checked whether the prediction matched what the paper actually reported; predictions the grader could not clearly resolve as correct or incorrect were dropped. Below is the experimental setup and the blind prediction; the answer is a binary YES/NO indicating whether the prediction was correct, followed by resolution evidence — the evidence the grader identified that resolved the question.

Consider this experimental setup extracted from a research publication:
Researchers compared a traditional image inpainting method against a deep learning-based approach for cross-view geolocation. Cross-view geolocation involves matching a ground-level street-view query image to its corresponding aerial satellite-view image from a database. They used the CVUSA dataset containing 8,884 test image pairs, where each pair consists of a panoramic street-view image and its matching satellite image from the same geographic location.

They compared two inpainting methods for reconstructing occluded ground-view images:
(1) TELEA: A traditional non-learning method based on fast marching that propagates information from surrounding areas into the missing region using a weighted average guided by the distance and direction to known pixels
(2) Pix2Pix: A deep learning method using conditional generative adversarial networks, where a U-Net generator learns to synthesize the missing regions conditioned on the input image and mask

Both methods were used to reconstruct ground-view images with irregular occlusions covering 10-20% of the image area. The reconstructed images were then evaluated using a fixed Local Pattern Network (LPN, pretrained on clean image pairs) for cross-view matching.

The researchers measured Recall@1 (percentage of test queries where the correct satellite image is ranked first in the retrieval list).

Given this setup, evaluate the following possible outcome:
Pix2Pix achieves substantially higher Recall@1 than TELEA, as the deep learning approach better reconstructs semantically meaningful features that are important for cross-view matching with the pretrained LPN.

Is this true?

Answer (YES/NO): NO